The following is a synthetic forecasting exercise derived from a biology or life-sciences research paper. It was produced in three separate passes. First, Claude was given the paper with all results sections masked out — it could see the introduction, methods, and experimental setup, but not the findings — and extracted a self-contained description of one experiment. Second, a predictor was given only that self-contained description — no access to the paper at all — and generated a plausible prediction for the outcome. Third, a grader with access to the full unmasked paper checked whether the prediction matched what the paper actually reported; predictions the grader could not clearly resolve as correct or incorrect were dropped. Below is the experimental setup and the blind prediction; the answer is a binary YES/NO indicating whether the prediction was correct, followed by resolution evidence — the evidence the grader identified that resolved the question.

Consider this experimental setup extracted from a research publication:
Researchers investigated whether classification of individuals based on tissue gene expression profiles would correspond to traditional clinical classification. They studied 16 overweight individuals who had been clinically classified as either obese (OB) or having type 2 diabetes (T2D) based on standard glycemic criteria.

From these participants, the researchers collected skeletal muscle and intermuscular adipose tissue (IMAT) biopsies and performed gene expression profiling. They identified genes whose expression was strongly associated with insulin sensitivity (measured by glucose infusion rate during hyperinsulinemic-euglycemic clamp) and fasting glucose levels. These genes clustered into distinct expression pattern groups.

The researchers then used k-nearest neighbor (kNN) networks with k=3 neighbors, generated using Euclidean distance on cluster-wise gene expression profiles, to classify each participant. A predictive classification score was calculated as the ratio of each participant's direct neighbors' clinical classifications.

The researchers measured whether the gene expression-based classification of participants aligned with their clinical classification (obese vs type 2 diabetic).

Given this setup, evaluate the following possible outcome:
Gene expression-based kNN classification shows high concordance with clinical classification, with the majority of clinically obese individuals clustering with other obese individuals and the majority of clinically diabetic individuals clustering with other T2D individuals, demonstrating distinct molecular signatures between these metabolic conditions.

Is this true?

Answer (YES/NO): NO